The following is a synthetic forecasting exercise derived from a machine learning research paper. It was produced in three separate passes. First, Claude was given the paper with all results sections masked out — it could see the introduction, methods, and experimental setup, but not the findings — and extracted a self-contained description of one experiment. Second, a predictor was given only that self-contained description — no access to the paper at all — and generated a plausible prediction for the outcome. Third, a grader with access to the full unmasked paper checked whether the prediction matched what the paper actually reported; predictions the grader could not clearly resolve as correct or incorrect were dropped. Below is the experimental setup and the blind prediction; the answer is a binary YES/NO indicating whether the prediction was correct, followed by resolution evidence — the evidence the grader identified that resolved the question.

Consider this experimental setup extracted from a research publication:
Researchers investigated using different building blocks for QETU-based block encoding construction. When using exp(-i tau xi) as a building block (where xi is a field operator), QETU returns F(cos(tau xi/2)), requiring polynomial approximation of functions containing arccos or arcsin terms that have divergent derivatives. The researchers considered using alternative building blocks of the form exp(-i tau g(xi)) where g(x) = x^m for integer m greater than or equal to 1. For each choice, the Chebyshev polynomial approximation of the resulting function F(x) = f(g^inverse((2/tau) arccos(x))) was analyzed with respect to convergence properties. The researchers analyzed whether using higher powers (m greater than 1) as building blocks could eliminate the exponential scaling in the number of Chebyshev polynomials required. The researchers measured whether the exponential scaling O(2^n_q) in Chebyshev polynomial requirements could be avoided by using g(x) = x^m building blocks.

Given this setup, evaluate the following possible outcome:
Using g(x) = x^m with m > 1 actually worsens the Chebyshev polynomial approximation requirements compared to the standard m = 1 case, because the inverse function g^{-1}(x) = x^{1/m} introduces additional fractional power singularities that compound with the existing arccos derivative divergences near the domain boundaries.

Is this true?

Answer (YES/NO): NO